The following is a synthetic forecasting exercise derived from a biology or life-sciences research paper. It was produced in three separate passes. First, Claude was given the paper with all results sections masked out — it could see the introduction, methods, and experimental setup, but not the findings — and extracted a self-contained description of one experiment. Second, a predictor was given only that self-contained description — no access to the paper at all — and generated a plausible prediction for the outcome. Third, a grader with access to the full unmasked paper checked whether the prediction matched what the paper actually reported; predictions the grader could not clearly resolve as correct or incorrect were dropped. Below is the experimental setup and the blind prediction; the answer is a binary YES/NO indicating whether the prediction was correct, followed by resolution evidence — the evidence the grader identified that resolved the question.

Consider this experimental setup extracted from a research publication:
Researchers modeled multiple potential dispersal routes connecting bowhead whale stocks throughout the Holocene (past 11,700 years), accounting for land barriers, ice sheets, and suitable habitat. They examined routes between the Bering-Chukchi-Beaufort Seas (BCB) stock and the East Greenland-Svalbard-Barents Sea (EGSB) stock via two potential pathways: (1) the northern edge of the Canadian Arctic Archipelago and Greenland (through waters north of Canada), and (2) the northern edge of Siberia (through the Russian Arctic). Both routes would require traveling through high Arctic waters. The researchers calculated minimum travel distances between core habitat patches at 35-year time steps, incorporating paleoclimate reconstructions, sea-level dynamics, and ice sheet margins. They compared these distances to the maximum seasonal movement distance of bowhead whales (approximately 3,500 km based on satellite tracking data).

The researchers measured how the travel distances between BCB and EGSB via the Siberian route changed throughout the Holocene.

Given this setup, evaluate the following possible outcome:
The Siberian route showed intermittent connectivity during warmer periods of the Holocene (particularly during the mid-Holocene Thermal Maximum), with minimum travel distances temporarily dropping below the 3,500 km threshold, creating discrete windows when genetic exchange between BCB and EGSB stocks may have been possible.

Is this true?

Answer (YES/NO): NO